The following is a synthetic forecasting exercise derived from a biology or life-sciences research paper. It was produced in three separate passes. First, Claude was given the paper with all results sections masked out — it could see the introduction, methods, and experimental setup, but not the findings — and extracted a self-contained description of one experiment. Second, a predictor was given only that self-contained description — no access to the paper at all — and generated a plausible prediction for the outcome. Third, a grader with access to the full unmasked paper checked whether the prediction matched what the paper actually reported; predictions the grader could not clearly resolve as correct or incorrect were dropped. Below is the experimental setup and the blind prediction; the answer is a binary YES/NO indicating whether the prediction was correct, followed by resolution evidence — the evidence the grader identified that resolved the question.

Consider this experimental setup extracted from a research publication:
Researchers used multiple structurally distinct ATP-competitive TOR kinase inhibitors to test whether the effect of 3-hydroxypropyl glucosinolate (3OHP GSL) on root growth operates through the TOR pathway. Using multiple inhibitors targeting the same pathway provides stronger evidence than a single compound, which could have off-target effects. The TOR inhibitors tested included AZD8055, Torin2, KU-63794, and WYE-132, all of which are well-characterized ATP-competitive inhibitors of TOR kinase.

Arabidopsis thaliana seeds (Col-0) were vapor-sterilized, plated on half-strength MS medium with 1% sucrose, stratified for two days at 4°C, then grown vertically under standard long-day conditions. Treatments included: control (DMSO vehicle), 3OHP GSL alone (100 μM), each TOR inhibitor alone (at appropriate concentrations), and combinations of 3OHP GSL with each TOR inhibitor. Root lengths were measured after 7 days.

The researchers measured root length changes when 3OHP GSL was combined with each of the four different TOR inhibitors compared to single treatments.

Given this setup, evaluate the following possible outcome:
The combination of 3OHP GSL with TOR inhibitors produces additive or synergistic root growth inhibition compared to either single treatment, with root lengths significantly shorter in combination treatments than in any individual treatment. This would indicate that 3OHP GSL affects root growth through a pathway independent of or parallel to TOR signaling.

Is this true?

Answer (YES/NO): NO